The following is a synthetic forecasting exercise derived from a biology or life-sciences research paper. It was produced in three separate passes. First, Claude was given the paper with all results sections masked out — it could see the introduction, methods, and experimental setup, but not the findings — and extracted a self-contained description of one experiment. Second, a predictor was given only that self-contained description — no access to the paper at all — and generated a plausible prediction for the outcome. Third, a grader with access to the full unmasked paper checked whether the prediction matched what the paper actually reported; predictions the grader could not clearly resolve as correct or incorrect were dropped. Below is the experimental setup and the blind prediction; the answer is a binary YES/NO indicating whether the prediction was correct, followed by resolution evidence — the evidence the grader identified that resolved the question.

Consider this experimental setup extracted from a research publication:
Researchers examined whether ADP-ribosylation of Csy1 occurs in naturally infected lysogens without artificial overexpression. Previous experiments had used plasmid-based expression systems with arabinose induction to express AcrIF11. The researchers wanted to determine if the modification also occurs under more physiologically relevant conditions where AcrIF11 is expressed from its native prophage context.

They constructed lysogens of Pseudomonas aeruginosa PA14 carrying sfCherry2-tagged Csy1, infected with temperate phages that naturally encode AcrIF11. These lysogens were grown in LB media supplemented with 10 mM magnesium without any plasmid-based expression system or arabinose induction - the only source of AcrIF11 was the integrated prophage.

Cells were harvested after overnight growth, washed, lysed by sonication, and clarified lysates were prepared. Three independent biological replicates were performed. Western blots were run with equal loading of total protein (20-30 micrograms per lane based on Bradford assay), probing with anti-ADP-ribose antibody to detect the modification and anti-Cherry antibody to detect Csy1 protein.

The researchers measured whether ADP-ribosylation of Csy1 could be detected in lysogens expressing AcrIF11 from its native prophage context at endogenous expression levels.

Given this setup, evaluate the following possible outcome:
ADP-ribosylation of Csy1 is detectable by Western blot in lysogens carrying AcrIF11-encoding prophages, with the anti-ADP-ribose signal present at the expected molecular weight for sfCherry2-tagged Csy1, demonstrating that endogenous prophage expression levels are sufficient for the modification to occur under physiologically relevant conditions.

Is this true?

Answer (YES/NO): YES